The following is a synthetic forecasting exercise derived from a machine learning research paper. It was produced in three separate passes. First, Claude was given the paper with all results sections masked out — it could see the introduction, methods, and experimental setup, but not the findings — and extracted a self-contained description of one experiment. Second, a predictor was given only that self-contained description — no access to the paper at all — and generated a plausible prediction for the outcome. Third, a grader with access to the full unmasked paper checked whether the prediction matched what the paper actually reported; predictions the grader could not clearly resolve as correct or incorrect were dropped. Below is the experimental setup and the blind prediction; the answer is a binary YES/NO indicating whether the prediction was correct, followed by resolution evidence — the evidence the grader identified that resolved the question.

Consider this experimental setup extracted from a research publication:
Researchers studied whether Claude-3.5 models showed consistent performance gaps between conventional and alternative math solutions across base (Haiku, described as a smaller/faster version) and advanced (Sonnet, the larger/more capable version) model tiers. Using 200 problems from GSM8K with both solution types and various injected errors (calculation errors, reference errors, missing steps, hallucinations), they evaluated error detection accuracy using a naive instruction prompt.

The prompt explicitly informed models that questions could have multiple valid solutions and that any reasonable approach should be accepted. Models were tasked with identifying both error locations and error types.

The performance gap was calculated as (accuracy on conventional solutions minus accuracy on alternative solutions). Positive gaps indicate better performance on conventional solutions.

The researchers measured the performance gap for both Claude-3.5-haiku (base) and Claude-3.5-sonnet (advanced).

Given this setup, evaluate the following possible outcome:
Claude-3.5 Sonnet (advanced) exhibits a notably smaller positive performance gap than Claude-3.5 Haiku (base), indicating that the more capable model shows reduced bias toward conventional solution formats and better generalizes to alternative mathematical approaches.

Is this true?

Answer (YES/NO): NO